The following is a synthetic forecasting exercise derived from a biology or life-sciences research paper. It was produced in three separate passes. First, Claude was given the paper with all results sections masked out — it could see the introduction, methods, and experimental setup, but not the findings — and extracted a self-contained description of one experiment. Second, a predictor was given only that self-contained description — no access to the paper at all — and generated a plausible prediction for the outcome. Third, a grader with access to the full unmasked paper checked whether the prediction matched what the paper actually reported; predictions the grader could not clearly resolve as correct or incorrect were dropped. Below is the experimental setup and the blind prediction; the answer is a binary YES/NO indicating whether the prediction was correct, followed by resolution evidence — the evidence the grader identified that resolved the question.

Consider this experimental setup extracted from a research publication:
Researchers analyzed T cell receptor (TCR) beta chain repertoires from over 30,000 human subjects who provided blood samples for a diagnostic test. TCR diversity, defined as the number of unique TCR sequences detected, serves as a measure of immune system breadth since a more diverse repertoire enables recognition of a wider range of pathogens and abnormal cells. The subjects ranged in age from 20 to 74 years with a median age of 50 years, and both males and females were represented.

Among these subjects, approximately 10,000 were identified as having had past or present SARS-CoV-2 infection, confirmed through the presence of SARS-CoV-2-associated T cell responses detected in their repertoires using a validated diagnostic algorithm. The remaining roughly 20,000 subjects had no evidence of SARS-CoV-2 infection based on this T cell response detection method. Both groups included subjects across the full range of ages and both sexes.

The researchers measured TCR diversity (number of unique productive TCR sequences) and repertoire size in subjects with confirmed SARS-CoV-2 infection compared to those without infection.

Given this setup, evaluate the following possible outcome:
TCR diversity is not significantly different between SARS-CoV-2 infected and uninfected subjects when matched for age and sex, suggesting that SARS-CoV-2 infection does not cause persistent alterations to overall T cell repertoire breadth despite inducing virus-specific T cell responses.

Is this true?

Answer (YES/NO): YES